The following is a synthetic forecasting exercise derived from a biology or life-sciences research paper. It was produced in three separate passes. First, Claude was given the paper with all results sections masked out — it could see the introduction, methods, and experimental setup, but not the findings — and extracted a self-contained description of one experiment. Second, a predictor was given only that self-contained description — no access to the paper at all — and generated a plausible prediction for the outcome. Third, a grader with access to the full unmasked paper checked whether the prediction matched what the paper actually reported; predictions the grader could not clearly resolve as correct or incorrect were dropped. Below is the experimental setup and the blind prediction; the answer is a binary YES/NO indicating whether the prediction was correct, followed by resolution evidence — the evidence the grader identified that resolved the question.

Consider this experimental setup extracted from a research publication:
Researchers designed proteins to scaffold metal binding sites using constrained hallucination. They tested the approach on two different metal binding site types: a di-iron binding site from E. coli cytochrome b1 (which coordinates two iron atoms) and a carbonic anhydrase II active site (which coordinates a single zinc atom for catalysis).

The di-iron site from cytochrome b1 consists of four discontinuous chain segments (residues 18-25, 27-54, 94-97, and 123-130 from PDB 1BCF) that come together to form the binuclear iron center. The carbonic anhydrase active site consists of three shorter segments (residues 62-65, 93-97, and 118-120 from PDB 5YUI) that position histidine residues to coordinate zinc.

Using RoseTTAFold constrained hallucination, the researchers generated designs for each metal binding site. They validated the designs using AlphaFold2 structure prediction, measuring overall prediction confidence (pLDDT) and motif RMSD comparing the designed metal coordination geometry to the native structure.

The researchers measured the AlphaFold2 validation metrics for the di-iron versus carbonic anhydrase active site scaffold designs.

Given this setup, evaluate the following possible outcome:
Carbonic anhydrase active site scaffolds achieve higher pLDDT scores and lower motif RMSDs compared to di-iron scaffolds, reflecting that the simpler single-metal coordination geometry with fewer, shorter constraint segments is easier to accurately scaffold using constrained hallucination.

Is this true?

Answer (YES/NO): NO